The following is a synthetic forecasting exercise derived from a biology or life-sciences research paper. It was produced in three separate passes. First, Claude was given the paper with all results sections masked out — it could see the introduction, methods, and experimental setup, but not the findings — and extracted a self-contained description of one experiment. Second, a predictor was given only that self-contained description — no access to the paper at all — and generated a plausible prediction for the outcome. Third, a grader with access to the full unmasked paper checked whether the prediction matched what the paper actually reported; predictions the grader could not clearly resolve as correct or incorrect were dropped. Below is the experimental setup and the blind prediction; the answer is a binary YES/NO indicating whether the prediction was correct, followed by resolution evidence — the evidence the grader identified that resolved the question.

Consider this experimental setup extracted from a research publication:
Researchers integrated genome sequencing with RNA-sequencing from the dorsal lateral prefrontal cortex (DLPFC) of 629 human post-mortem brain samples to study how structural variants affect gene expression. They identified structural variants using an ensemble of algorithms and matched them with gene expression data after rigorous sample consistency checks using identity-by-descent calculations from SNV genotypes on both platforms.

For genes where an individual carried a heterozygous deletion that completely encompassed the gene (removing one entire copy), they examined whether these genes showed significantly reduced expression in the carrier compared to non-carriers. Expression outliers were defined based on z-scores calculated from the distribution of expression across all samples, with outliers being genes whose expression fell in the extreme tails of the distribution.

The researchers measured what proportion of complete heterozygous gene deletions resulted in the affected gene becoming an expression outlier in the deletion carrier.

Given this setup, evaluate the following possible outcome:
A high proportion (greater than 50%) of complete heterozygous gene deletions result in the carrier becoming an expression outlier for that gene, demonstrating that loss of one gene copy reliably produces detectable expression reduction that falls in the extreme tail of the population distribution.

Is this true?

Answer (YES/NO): NO